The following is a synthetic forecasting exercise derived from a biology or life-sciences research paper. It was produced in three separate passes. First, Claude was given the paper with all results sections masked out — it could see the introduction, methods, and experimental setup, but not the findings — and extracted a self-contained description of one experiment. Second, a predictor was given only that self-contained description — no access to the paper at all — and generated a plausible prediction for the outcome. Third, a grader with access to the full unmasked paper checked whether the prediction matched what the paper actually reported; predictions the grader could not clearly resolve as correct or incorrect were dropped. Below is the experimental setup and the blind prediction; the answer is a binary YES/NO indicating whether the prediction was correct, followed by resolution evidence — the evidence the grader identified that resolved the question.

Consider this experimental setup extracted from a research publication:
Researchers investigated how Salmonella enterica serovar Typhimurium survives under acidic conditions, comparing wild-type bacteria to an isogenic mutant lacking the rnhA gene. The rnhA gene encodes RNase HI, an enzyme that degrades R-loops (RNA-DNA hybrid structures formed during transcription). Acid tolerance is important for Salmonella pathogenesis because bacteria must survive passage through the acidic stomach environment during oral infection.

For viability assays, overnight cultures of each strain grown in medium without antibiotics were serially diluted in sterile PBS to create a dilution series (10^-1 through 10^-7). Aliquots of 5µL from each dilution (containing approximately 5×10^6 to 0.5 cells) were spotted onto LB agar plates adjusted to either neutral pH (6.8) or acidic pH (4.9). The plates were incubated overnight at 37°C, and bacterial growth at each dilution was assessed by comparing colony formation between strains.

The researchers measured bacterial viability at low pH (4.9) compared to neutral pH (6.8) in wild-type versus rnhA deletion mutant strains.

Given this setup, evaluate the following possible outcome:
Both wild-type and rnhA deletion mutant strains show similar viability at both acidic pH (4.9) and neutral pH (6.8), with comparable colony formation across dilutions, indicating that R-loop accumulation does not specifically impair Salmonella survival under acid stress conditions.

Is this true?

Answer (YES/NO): NO